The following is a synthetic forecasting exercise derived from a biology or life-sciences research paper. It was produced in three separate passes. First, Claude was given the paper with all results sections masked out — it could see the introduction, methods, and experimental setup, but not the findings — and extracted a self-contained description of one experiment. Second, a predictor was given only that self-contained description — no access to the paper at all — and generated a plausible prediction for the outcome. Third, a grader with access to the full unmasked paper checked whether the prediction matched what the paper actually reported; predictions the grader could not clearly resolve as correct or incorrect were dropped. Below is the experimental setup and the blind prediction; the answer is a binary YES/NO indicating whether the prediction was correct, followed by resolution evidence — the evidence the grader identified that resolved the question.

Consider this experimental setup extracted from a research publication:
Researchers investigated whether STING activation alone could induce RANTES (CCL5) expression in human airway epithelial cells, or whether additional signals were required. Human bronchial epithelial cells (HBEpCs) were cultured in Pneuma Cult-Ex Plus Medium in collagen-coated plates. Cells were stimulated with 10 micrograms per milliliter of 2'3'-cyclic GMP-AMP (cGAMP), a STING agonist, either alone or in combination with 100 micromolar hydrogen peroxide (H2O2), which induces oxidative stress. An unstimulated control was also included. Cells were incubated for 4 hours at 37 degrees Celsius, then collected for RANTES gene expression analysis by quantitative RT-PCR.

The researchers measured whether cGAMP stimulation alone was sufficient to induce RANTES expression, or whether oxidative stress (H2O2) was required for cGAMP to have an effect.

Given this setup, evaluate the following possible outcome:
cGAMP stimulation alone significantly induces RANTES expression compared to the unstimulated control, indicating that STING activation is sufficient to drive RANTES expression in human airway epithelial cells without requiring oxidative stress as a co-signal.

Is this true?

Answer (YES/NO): YES